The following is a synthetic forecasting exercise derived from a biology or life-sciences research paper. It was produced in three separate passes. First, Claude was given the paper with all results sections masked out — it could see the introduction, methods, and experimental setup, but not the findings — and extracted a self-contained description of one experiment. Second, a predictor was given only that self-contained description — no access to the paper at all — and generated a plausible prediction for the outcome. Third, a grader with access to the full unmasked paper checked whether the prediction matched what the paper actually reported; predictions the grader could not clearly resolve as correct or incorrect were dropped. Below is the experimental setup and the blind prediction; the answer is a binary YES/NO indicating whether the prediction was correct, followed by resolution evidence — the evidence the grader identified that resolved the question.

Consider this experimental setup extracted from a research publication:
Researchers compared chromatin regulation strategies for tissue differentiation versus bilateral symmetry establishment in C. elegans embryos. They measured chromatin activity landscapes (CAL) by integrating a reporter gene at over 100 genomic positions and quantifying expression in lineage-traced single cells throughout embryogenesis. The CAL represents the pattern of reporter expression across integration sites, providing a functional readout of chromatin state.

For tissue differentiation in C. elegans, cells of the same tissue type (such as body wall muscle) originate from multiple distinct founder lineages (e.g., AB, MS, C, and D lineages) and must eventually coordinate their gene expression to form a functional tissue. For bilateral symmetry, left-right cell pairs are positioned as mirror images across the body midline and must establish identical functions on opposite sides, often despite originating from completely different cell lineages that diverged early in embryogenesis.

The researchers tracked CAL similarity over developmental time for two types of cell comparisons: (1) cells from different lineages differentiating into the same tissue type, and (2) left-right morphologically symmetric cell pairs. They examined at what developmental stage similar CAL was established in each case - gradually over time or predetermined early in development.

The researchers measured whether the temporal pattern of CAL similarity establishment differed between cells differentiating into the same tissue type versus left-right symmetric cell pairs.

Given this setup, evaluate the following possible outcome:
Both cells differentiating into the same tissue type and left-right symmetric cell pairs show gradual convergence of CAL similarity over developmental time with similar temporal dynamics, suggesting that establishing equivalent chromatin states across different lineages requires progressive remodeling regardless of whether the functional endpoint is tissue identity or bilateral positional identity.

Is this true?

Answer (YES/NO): NO